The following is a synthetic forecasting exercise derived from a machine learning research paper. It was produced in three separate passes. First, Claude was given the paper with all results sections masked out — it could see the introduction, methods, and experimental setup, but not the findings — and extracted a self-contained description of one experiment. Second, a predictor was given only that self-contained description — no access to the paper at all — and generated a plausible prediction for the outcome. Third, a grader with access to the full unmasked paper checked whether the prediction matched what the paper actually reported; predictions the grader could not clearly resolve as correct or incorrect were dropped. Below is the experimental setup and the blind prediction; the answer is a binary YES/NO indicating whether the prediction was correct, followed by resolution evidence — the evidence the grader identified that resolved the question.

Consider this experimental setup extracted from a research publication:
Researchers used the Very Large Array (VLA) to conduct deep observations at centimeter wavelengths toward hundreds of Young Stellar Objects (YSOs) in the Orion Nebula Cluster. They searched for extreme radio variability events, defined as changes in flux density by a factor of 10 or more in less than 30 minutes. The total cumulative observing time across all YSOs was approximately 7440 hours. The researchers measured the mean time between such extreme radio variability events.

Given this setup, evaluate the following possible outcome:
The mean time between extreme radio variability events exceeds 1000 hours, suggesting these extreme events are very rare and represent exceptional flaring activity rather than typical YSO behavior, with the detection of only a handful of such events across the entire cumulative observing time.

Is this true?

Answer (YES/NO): YES